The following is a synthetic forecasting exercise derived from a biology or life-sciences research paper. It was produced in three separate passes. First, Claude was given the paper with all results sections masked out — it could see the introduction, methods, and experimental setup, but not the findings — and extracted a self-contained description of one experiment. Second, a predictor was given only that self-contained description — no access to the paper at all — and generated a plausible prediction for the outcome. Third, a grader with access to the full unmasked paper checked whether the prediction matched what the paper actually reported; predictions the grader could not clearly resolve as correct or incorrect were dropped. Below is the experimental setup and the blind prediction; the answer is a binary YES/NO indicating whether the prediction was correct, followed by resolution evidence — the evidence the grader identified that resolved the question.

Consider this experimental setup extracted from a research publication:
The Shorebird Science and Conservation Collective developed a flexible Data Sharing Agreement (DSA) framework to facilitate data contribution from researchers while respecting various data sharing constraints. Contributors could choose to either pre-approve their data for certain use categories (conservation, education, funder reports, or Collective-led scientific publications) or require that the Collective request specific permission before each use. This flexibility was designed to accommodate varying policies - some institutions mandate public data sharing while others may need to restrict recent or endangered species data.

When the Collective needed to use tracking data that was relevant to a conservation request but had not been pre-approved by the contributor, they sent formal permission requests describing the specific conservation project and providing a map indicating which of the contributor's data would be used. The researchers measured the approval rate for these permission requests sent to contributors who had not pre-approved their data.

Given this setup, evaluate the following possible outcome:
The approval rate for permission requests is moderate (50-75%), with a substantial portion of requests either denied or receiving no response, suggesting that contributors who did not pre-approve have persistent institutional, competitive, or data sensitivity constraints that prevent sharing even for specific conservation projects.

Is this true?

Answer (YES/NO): NO